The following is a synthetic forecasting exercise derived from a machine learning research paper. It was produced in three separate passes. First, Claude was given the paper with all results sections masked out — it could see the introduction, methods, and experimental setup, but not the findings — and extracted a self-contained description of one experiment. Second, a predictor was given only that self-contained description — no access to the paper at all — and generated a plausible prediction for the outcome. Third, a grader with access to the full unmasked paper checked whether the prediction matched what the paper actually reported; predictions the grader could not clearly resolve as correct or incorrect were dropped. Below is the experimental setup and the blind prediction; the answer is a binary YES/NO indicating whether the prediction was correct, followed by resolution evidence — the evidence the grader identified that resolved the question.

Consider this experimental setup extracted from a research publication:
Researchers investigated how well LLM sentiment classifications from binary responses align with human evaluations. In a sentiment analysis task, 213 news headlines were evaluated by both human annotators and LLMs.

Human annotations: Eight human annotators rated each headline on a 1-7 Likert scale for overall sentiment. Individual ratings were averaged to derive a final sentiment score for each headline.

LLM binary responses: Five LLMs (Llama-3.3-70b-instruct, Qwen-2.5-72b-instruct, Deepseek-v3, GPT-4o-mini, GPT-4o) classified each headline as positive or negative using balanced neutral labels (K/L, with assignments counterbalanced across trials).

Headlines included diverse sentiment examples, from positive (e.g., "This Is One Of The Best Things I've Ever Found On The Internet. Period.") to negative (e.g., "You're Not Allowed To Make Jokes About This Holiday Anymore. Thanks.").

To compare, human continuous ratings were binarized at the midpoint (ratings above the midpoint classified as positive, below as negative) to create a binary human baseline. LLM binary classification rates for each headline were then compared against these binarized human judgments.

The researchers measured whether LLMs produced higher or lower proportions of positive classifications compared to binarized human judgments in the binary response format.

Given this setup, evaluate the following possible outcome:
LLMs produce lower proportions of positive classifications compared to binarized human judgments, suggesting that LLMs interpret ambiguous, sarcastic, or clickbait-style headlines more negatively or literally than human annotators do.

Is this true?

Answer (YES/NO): YES